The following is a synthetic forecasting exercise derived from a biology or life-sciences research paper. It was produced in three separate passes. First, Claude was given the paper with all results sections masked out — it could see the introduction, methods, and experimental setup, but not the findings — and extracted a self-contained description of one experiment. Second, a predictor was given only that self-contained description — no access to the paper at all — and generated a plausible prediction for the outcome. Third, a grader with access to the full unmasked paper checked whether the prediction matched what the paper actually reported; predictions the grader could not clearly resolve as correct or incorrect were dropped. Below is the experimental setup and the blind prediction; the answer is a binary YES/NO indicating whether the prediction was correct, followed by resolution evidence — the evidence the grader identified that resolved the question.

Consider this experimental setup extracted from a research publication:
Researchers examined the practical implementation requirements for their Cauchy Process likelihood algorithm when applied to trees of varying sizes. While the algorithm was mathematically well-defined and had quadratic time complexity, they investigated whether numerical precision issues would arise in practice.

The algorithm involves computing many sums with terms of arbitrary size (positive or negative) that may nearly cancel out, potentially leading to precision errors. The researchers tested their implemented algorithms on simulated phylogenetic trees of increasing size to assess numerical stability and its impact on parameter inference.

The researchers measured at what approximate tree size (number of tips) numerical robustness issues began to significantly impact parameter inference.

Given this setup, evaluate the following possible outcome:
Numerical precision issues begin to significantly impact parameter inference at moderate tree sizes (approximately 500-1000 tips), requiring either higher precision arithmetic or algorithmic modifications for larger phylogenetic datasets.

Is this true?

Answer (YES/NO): NO